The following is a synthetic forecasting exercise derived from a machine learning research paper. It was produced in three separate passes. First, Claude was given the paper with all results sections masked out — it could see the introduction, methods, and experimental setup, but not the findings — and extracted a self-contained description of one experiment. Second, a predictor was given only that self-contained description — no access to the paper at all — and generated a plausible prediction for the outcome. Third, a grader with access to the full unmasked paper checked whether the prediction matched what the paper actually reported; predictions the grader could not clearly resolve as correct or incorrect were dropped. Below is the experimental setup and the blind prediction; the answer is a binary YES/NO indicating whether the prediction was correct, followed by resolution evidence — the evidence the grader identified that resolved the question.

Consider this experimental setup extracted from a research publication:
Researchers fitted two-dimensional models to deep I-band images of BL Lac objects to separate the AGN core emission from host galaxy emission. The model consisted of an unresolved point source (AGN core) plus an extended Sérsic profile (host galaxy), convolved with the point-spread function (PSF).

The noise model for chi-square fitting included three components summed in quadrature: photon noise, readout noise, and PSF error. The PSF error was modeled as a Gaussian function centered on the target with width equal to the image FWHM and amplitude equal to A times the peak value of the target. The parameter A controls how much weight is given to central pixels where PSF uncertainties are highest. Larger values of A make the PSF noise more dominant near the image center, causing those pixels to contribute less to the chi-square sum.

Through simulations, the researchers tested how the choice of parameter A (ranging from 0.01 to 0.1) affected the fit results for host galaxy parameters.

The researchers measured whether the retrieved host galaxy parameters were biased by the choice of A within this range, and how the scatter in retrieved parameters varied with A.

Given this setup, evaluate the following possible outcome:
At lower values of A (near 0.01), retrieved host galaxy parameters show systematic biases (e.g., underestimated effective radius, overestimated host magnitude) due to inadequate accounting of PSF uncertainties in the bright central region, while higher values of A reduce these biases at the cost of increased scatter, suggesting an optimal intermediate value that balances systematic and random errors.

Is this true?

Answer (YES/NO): NO